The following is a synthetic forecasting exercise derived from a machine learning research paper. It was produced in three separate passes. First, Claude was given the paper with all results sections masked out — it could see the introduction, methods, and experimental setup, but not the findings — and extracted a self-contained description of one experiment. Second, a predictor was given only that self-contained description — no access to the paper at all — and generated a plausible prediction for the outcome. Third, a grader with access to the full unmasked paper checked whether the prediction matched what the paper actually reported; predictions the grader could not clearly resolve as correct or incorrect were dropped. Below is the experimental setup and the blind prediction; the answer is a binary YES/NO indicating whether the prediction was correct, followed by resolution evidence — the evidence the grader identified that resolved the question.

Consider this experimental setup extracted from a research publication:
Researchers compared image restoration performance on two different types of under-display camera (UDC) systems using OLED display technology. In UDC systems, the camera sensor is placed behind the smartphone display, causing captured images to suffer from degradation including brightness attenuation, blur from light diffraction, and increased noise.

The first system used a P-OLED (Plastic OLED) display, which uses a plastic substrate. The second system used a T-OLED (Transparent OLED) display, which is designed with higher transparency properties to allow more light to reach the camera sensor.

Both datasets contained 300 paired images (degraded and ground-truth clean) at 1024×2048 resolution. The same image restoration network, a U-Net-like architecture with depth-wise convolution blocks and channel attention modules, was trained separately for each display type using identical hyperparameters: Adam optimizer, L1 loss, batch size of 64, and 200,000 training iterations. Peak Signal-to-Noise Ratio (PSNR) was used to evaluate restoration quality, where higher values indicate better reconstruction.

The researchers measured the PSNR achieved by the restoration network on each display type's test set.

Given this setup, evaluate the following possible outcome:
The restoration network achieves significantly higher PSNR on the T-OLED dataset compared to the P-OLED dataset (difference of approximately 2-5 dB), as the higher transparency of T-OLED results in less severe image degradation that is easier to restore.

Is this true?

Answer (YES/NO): NO